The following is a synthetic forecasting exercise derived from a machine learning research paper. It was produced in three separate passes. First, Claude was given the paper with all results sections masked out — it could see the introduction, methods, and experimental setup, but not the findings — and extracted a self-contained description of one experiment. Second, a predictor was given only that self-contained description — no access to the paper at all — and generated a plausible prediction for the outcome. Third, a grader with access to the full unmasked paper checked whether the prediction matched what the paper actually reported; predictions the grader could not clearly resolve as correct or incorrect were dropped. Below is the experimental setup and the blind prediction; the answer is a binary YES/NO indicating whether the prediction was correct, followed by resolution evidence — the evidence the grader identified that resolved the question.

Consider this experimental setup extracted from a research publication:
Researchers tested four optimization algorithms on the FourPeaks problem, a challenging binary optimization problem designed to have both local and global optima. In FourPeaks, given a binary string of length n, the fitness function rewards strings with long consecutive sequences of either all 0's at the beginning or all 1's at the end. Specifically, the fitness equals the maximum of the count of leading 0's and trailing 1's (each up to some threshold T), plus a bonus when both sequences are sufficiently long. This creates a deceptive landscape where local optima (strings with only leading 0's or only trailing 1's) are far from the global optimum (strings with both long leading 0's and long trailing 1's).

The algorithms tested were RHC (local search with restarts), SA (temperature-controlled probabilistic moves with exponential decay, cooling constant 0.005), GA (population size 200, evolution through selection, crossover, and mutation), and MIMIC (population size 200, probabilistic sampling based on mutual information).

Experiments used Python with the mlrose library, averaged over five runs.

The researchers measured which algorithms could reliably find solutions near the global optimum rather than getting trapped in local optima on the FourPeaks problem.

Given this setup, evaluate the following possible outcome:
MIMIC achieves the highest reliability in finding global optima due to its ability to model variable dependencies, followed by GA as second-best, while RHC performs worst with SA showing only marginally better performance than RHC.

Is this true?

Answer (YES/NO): NO